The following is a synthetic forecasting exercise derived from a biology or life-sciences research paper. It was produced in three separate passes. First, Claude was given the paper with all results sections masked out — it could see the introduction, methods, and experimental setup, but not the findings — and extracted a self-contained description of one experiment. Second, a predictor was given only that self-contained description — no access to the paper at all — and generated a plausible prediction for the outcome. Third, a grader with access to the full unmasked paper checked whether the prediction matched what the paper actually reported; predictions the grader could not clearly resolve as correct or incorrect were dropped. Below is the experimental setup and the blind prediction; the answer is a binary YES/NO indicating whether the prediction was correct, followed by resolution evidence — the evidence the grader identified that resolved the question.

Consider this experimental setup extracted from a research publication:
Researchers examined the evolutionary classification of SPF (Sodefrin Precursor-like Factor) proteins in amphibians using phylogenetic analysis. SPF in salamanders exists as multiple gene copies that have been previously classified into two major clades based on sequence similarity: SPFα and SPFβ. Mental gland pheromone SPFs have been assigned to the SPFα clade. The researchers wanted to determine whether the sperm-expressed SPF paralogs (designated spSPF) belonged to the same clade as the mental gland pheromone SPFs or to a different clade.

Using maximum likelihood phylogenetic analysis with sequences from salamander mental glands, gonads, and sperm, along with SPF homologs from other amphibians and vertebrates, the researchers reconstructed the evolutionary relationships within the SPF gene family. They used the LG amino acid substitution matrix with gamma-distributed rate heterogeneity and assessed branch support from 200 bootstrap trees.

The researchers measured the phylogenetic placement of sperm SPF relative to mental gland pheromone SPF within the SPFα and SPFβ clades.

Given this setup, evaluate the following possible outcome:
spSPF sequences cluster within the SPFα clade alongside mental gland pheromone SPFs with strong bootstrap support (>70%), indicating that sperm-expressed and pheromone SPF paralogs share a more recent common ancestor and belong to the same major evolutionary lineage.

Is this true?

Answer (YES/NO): NO